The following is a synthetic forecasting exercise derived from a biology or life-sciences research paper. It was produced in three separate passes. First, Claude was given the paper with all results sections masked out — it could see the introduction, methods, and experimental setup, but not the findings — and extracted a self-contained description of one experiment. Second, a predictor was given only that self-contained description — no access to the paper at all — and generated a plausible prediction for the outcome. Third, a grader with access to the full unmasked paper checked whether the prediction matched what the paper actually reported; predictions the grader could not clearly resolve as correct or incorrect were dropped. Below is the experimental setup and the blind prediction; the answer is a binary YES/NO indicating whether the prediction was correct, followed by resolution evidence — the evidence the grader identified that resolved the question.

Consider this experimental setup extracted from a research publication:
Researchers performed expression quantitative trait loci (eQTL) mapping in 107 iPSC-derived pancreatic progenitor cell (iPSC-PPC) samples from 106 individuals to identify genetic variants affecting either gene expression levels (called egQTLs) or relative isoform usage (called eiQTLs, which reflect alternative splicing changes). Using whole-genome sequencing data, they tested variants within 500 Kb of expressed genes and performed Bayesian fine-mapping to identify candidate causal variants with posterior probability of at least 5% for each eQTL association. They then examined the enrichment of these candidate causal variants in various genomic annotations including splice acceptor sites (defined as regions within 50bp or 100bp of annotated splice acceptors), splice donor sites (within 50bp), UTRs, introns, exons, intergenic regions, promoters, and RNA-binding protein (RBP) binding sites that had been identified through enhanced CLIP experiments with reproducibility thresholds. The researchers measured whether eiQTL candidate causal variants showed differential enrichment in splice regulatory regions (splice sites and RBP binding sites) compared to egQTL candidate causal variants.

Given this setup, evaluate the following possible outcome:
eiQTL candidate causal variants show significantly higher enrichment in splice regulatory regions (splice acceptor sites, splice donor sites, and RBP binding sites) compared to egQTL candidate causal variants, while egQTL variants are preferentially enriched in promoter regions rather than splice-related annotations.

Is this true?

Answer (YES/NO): YES